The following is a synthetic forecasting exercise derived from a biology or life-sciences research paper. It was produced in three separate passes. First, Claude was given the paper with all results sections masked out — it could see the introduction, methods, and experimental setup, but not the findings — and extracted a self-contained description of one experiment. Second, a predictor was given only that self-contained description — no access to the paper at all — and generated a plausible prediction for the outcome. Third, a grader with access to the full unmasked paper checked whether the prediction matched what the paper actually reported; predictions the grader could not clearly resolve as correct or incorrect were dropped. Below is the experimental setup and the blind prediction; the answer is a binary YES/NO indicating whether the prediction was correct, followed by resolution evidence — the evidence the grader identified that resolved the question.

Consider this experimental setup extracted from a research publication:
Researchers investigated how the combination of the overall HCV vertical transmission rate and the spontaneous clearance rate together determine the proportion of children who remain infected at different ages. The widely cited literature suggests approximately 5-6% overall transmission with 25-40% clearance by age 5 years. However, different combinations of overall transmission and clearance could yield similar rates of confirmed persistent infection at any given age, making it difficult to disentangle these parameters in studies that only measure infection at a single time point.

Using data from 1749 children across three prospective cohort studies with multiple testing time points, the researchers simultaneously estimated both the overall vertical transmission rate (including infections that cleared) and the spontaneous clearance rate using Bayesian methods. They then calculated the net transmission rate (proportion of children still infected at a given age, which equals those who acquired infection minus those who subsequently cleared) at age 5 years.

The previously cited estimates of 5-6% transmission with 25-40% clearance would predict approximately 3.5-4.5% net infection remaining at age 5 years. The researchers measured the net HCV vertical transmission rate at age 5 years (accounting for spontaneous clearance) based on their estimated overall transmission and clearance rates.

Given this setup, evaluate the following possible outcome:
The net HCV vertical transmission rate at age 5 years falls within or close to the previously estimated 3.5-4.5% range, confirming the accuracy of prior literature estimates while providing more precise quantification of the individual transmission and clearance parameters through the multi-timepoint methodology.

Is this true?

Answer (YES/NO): NO